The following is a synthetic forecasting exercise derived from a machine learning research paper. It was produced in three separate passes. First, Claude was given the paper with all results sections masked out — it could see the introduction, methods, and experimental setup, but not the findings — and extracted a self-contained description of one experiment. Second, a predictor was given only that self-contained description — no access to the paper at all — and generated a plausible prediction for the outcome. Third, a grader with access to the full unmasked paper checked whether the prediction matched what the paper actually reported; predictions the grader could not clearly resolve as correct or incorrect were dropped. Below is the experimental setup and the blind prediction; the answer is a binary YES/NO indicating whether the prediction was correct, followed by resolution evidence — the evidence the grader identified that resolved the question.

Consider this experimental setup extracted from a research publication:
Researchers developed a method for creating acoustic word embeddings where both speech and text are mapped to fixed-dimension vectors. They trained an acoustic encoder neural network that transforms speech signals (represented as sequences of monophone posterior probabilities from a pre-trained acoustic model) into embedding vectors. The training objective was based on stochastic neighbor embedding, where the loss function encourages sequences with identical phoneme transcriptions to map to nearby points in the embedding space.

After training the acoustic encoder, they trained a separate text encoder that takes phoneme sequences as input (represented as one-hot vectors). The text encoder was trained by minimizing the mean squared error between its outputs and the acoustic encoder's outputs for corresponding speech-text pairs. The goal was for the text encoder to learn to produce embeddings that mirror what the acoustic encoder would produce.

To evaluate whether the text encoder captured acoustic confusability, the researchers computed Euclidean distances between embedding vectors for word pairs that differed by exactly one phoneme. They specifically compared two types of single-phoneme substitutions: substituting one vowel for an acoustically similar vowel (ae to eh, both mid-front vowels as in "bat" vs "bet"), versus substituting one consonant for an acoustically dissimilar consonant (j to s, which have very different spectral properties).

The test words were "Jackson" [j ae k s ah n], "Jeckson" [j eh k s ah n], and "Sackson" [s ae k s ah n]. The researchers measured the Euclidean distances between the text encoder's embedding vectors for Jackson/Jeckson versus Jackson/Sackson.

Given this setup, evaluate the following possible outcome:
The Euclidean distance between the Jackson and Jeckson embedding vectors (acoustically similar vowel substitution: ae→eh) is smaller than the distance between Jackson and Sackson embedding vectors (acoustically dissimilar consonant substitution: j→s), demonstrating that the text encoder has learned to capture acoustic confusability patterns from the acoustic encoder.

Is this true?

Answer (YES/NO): YES